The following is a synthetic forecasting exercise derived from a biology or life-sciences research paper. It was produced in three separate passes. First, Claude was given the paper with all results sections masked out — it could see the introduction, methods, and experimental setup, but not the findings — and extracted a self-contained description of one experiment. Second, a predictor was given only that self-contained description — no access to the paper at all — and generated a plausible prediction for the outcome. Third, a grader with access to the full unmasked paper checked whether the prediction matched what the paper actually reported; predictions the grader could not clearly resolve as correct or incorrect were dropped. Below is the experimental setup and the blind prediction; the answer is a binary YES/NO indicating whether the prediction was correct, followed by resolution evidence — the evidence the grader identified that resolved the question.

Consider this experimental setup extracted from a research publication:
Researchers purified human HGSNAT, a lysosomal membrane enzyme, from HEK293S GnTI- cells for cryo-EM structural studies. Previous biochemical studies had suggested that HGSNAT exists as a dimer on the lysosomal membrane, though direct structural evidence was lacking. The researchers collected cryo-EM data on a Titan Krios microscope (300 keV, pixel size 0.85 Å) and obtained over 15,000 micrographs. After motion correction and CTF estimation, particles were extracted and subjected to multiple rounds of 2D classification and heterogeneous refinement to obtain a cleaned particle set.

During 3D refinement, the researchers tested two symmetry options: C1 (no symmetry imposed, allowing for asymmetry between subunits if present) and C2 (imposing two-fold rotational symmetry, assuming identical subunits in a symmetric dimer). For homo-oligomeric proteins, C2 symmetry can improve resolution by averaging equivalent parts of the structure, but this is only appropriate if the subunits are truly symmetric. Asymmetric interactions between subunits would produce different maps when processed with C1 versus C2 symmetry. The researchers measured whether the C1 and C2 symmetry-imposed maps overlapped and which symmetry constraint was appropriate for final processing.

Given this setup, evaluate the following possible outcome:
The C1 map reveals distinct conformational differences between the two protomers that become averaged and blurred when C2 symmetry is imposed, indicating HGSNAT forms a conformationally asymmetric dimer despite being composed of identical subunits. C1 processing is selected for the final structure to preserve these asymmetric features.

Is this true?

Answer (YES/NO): NO